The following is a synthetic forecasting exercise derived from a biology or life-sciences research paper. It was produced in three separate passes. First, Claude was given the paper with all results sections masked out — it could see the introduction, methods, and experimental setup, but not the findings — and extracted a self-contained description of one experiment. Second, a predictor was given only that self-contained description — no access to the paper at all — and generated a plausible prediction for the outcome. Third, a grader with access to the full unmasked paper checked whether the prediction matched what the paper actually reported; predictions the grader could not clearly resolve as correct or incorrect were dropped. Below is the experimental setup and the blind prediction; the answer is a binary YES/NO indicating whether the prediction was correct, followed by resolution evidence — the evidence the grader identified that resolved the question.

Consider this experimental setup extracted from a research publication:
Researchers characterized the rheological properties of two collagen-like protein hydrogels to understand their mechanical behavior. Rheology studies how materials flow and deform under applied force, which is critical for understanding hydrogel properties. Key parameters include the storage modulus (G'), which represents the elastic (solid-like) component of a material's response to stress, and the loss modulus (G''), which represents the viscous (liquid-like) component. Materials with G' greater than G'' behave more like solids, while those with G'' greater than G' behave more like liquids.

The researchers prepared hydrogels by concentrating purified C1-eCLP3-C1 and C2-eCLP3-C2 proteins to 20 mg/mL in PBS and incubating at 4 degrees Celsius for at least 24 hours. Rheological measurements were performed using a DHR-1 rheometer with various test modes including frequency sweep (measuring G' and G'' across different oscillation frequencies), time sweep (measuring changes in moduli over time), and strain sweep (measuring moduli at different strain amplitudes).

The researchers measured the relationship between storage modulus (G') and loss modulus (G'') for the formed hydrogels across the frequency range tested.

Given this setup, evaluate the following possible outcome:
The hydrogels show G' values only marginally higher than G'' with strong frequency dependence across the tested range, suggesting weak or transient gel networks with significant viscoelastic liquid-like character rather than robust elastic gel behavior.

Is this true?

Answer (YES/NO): NO